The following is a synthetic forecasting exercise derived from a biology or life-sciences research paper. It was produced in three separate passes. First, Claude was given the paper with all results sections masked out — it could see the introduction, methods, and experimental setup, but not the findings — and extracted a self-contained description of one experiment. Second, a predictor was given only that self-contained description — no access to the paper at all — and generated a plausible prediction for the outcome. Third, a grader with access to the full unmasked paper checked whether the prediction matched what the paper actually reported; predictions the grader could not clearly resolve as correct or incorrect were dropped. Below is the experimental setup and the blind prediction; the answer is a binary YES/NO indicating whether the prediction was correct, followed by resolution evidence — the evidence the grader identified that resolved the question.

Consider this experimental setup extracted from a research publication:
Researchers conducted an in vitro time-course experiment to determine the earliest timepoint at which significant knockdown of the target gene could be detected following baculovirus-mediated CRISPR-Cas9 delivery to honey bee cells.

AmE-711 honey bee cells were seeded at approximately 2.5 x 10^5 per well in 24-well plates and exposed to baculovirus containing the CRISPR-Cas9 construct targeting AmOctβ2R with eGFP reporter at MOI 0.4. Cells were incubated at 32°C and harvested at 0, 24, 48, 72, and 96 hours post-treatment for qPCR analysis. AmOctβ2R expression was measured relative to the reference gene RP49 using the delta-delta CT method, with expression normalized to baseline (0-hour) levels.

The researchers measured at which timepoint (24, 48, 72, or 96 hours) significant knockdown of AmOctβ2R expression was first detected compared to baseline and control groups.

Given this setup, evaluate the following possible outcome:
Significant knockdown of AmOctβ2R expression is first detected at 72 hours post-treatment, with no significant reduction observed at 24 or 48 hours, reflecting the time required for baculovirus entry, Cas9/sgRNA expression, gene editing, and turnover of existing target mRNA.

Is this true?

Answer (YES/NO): YES